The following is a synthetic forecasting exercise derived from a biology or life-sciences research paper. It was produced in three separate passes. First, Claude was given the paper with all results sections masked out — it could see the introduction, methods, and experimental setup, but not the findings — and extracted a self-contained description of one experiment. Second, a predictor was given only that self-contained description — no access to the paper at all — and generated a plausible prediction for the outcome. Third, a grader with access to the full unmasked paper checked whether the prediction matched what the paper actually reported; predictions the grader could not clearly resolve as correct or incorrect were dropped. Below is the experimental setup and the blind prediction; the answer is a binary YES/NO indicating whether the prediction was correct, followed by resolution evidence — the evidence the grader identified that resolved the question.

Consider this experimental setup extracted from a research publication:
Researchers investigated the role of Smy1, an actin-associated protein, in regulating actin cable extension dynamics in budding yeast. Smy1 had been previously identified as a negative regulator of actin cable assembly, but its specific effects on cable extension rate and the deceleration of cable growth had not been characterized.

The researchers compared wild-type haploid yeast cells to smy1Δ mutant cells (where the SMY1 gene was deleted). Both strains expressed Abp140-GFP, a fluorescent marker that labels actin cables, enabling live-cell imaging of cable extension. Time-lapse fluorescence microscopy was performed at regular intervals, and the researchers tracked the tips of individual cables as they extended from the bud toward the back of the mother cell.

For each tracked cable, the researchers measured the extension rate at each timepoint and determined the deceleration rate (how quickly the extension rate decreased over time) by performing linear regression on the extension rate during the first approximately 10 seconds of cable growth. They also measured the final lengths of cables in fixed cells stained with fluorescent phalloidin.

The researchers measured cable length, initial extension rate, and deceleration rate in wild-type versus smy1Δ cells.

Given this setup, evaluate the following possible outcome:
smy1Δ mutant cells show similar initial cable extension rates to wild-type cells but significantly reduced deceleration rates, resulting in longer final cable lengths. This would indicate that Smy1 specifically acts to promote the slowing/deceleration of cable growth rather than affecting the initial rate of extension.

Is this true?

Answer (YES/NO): NO